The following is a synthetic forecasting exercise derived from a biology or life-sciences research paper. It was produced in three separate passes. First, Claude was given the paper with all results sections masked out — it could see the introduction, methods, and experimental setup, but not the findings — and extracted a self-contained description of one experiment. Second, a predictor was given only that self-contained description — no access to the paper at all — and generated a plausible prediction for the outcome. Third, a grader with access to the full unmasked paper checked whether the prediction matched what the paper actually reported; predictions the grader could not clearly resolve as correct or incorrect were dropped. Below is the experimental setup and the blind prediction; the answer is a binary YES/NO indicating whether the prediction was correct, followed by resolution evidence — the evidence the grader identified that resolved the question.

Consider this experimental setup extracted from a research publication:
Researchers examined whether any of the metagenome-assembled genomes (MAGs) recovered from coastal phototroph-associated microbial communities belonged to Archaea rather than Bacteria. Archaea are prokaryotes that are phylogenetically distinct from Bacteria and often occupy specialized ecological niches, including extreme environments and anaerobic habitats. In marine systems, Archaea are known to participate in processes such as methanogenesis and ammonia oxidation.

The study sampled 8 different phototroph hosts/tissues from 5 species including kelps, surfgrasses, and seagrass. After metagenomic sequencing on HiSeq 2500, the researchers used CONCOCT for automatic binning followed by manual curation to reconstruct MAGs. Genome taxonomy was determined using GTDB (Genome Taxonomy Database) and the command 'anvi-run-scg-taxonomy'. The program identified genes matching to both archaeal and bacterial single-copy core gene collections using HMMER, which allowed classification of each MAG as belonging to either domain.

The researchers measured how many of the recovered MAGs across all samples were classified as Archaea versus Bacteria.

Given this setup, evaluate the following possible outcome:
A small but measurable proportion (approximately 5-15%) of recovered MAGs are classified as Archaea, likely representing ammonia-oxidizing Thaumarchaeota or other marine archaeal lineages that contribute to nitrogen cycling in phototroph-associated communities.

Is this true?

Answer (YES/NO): NO